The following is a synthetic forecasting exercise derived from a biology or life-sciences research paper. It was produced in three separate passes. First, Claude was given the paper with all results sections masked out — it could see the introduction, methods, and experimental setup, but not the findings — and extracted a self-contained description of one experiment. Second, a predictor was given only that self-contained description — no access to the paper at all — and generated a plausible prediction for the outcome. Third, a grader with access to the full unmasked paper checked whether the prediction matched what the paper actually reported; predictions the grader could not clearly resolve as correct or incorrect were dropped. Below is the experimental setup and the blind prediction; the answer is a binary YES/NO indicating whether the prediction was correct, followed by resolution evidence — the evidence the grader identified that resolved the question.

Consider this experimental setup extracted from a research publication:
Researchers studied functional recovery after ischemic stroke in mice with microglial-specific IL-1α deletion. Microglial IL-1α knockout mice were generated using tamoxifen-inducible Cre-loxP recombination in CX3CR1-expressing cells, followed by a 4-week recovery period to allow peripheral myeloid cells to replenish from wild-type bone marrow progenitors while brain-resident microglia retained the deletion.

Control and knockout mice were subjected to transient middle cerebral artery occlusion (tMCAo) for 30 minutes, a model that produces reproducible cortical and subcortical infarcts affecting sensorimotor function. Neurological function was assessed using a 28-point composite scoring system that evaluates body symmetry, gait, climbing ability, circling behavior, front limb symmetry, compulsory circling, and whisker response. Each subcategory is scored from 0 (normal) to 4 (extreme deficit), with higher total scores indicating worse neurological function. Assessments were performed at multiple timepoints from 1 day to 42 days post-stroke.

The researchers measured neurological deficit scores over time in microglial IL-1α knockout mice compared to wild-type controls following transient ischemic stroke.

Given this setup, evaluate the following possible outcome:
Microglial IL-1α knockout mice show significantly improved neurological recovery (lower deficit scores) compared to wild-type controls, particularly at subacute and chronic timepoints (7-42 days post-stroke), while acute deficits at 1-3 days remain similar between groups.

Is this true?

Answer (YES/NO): NO